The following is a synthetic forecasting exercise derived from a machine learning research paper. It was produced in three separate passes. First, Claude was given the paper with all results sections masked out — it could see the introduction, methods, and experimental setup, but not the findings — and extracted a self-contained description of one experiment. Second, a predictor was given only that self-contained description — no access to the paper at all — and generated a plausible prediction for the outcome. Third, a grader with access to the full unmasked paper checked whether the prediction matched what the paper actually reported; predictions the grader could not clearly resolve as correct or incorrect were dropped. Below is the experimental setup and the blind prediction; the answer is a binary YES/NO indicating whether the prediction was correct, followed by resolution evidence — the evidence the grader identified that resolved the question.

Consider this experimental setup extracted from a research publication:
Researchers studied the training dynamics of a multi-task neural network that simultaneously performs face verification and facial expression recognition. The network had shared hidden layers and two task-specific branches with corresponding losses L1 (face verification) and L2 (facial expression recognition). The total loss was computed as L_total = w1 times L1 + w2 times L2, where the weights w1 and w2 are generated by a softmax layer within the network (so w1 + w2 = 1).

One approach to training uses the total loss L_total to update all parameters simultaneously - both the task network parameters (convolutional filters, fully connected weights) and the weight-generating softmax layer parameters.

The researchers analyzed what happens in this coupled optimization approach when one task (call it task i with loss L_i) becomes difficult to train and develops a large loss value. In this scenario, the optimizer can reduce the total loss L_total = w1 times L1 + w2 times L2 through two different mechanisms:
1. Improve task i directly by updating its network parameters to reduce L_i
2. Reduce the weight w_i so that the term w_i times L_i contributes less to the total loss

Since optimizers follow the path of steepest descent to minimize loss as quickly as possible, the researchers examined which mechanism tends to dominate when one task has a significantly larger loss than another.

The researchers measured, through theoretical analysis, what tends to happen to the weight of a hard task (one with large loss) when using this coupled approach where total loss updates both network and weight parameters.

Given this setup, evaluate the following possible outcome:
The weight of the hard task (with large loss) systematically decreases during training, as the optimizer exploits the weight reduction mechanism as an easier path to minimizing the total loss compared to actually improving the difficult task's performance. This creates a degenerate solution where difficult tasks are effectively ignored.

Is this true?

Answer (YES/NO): YES